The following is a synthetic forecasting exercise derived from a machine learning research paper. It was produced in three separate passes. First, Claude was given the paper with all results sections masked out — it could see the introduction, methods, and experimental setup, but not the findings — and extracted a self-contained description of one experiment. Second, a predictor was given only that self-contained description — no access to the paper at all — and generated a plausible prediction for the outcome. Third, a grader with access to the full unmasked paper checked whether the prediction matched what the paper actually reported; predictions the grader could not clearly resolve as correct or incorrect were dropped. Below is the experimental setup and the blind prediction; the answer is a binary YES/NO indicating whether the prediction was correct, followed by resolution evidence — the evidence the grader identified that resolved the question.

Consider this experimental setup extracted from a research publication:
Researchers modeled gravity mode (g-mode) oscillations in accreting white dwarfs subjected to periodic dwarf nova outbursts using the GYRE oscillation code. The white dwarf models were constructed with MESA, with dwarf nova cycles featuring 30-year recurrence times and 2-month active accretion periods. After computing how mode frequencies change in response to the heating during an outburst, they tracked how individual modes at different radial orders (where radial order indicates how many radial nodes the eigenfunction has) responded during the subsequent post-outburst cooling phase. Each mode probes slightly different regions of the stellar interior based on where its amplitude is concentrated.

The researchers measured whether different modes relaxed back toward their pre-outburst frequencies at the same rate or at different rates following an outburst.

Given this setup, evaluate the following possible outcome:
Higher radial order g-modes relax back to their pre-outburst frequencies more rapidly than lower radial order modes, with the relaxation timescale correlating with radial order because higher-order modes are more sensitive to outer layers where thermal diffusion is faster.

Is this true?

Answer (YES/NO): NO